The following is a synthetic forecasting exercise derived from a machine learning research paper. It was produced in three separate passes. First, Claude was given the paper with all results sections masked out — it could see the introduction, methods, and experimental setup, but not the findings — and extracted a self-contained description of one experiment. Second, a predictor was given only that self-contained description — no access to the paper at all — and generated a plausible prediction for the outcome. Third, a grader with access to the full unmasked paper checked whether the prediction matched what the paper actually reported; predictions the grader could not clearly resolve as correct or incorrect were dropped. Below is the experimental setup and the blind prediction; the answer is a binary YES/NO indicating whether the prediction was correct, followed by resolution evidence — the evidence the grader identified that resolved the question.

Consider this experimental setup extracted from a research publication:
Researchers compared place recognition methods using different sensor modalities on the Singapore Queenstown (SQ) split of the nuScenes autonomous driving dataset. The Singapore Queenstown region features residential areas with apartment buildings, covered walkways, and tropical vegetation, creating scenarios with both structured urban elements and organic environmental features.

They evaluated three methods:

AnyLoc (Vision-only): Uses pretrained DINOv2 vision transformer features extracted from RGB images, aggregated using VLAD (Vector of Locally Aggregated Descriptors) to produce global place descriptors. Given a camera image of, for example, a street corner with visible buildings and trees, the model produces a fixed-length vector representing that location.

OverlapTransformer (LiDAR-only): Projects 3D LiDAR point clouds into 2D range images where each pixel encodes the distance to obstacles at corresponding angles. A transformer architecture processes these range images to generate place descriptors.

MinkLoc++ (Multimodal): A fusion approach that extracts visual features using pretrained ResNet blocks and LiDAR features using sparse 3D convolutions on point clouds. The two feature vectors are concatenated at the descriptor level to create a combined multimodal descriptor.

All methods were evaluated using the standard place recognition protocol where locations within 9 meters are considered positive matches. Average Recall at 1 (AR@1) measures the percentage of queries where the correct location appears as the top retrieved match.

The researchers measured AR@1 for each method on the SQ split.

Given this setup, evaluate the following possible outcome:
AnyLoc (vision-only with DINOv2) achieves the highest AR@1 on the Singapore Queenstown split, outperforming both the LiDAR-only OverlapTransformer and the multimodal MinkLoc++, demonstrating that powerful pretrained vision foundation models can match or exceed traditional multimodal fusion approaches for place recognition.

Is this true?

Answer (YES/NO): NO